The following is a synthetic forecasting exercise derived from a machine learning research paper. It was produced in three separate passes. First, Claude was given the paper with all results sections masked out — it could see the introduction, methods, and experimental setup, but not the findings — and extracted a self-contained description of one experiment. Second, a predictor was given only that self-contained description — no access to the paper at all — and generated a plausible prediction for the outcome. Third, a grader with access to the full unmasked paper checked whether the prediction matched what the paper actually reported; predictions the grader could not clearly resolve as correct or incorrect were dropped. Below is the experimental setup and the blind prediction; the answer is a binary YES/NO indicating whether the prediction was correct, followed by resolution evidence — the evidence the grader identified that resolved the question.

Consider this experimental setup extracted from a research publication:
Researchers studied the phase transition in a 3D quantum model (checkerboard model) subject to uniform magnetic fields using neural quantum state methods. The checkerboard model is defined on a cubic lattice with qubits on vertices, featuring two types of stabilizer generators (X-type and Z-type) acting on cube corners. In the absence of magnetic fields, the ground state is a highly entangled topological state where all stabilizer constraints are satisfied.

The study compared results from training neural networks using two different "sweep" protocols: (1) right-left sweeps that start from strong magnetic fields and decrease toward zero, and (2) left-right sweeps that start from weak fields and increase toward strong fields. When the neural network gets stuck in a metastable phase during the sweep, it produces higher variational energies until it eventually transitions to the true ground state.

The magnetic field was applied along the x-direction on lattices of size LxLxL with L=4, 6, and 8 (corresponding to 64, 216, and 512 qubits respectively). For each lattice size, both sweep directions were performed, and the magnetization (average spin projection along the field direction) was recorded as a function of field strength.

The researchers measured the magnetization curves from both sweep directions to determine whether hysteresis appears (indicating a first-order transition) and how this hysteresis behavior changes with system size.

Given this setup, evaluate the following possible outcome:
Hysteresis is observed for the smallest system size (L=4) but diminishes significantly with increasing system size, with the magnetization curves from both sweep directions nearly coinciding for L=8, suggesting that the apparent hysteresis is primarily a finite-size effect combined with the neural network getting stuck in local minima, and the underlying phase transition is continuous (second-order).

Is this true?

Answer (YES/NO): NO